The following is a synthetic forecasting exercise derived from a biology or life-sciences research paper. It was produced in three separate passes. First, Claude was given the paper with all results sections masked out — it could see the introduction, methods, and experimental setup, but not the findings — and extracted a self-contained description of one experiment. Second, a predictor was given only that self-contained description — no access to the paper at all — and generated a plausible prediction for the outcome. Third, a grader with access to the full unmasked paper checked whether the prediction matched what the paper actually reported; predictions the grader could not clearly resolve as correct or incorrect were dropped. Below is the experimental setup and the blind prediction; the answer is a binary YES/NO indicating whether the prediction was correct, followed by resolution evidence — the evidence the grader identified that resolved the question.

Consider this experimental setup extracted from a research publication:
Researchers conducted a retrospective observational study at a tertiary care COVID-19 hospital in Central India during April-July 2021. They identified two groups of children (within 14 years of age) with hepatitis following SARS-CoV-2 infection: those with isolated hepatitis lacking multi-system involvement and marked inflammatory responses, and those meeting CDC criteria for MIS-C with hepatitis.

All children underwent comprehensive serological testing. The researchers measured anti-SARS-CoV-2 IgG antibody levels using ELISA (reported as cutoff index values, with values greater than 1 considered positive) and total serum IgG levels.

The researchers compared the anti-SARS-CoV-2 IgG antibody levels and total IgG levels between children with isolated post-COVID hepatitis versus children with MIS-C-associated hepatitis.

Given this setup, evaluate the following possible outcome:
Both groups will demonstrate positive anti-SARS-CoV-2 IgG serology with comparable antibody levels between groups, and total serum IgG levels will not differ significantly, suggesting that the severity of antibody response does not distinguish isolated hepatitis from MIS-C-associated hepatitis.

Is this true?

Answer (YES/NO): NO